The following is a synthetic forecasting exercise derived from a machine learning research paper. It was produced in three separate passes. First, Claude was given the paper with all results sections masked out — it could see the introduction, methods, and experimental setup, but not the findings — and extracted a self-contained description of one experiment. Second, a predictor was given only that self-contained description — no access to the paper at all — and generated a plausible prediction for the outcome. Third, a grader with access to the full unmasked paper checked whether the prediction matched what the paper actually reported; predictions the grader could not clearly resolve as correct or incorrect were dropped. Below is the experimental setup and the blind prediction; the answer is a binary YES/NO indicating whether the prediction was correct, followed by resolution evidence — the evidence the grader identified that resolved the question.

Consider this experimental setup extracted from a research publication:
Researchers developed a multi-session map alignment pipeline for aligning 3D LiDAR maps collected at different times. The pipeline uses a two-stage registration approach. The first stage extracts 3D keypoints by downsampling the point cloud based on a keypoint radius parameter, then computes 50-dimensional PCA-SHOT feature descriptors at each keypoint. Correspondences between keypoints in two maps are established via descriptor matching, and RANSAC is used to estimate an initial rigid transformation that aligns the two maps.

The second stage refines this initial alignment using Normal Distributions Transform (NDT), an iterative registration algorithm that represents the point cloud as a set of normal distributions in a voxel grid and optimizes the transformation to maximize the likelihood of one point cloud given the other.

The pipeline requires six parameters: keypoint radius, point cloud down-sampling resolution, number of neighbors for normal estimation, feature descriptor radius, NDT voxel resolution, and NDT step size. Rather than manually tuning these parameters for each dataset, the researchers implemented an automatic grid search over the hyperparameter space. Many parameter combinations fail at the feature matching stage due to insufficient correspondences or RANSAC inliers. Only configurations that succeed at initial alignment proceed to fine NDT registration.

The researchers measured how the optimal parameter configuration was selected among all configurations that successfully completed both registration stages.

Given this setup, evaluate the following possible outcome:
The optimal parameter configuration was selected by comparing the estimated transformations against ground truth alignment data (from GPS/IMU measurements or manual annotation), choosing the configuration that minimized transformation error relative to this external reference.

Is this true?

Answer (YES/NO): NO